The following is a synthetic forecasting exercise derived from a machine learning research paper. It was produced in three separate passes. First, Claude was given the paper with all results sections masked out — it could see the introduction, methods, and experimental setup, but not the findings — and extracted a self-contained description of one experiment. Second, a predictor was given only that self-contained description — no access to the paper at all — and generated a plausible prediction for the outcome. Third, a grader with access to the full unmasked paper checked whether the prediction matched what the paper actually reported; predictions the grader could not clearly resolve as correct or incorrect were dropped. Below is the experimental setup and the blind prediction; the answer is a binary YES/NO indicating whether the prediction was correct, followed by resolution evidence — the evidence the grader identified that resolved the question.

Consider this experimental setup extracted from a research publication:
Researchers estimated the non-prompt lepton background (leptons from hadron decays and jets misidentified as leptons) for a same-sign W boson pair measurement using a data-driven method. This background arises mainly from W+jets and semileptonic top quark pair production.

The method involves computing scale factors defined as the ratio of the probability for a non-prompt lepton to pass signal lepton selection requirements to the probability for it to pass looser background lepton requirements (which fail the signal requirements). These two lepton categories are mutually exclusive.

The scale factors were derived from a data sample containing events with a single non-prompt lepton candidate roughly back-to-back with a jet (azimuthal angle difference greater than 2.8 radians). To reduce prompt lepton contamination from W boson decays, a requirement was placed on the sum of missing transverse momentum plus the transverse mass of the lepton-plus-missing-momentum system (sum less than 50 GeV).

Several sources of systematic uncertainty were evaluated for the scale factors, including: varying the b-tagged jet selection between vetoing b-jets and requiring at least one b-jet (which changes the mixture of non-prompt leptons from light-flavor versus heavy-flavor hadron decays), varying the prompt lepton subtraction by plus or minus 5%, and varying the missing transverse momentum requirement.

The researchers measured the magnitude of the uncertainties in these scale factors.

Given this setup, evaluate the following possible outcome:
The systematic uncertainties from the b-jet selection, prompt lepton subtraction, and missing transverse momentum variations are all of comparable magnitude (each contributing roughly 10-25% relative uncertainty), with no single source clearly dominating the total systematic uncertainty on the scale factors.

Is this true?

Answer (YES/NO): NO